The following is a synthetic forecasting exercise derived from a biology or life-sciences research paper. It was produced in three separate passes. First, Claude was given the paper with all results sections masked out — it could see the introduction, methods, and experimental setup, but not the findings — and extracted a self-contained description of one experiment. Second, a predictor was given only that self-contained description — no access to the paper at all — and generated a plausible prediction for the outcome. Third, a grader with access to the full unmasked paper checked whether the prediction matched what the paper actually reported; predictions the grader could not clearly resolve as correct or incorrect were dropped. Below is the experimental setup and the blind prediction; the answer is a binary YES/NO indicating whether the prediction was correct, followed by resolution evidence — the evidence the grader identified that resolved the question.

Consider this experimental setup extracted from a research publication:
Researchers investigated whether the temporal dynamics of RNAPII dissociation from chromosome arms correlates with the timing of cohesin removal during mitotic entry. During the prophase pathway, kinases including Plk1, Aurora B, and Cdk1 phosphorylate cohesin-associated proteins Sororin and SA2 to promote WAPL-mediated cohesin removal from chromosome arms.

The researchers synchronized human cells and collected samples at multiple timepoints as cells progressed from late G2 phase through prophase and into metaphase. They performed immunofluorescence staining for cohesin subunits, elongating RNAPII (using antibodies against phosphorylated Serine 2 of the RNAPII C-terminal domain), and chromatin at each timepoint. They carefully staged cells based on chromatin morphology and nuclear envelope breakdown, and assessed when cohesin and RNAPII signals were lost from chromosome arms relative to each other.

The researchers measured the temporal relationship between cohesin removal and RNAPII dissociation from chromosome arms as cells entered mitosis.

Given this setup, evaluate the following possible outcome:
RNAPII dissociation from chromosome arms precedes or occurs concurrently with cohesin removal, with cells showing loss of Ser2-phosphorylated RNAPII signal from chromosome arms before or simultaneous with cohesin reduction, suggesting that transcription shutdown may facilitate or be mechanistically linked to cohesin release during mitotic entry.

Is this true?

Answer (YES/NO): NO